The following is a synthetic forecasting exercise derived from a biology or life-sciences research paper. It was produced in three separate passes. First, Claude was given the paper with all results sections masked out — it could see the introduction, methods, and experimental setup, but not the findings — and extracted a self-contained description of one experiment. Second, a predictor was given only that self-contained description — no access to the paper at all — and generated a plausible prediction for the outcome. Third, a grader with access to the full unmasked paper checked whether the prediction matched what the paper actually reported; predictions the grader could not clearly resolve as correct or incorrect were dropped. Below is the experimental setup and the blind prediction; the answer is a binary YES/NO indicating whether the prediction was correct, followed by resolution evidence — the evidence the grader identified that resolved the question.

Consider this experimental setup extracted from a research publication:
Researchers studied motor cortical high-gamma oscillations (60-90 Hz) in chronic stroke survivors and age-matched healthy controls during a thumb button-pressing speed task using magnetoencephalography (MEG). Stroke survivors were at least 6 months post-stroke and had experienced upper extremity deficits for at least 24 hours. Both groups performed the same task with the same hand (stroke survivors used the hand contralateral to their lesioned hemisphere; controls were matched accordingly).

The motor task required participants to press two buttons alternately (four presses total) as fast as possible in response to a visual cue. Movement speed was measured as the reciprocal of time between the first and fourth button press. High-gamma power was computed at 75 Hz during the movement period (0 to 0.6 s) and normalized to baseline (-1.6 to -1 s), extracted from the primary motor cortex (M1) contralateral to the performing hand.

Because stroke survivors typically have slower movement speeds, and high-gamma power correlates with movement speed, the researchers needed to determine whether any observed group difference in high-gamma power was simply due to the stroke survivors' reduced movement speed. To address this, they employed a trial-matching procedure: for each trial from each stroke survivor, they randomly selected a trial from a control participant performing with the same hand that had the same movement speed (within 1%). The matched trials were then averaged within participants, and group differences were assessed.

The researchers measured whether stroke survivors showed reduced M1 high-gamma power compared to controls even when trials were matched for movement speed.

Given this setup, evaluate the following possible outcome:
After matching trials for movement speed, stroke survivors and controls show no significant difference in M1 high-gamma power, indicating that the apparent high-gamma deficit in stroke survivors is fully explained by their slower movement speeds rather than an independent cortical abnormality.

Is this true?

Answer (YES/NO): NO